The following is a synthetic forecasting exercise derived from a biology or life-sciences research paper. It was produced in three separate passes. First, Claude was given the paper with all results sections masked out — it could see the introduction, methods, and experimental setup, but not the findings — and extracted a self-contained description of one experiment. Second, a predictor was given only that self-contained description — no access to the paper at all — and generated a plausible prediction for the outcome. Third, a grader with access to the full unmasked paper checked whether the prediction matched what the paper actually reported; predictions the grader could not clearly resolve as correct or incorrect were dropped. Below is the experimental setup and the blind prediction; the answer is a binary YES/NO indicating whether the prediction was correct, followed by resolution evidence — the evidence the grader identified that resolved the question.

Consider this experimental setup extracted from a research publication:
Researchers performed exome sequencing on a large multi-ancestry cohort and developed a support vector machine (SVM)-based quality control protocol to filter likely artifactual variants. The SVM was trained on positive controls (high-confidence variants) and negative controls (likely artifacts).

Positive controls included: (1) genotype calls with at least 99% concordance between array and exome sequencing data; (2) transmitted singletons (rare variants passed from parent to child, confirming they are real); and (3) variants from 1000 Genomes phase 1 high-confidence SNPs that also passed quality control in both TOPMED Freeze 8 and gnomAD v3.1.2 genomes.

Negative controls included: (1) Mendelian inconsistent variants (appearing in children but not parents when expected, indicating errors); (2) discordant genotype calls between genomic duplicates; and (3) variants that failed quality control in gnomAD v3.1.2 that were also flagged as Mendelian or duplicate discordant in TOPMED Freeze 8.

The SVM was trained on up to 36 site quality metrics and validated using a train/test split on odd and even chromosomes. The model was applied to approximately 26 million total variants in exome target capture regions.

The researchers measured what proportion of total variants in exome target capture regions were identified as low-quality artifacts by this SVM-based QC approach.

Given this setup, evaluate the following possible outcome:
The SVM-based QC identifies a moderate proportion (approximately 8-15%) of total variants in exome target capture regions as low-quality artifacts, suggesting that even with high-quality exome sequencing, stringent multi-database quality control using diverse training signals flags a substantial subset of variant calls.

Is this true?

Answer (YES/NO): YES